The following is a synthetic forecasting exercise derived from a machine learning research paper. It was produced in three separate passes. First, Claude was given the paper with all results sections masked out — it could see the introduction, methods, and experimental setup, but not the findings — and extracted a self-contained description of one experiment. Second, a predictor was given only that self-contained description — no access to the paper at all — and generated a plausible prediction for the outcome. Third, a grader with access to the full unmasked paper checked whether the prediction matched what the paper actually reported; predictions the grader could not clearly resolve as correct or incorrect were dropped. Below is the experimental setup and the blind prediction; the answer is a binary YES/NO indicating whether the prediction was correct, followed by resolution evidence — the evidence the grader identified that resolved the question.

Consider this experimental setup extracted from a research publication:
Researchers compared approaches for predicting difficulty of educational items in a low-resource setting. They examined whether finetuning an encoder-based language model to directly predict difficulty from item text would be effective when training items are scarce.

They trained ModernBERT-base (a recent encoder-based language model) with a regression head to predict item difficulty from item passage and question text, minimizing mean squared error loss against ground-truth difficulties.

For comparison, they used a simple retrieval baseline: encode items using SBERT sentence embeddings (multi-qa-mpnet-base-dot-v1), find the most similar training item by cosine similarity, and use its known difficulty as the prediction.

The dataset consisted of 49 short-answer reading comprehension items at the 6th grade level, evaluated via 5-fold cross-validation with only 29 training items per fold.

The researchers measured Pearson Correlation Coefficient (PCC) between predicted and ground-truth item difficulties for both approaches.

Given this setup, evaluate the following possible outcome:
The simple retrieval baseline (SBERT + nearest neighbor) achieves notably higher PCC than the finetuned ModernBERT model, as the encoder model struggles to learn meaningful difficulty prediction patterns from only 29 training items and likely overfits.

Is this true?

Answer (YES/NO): YES